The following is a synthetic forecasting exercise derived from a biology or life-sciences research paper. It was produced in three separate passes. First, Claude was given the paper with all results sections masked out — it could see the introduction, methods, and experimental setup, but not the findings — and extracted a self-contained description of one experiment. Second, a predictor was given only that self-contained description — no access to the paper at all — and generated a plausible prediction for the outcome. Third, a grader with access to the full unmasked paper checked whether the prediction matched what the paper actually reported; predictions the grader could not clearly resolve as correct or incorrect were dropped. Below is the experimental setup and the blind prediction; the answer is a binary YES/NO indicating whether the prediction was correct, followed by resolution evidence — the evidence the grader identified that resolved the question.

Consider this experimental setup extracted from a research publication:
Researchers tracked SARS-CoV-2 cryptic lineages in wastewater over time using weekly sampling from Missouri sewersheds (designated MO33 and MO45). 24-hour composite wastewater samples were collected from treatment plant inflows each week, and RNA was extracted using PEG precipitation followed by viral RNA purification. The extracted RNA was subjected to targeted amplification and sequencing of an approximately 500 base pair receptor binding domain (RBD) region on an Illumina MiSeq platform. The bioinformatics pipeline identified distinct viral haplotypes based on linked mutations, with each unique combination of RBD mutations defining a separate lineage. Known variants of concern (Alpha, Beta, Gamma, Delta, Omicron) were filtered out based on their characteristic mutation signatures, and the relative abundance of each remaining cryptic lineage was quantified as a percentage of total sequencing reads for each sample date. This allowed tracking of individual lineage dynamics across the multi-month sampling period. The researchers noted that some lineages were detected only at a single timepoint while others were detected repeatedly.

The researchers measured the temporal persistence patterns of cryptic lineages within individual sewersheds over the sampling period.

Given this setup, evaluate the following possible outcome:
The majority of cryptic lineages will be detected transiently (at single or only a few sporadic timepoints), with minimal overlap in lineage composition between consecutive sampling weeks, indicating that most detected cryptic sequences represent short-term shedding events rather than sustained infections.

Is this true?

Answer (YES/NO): NO